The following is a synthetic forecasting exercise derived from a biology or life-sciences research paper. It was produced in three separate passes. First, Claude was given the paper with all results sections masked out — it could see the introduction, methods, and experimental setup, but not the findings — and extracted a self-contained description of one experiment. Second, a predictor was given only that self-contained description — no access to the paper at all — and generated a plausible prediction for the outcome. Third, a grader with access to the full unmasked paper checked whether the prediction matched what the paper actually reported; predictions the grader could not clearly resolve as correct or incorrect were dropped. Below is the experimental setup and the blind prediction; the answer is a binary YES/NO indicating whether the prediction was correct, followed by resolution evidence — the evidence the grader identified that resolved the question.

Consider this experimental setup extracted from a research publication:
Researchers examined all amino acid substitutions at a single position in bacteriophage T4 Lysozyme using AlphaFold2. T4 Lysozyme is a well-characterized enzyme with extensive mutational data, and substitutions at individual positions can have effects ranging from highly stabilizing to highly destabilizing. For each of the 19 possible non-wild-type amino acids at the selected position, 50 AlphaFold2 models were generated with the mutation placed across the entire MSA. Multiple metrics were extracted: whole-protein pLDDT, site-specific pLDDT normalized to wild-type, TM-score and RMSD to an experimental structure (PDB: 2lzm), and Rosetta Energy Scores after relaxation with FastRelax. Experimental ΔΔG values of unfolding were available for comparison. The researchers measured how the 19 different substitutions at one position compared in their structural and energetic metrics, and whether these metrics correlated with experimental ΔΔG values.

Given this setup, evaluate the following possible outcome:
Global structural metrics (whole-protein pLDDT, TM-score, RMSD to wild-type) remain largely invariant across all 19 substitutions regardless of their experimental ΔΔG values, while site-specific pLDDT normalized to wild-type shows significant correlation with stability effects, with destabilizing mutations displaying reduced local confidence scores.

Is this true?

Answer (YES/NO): NO